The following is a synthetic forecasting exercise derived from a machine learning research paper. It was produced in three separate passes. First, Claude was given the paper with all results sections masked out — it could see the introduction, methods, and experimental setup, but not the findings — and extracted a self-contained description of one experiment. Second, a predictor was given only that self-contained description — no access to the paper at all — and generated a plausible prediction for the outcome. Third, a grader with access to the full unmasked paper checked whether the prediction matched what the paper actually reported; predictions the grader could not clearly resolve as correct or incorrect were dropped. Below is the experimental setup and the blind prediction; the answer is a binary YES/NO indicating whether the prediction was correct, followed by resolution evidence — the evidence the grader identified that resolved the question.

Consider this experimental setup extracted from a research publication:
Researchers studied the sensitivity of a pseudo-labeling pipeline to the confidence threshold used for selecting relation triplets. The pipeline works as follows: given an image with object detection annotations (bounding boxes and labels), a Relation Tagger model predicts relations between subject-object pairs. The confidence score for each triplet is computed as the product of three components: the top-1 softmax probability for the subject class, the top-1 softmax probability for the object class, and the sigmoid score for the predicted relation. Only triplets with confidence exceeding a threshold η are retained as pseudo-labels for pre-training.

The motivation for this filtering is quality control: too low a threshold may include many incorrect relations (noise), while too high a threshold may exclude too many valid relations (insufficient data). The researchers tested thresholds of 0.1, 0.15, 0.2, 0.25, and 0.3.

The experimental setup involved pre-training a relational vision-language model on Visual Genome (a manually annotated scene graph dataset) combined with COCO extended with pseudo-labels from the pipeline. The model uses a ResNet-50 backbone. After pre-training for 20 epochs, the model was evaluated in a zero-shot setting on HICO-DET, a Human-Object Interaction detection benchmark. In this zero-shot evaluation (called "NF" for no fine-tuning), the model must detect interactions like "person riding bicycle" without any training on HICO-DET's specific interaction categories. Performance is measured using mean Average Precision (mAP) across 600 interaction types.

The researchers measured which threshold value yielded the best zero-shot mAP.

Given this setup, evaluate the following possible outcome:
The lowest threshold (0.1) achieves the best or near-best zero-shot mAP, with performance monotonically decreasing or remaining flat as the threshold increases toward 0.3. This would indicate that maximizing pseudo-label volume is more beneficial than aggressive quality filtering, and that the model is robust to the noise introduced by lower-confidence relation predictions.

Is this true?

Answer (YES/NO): NO